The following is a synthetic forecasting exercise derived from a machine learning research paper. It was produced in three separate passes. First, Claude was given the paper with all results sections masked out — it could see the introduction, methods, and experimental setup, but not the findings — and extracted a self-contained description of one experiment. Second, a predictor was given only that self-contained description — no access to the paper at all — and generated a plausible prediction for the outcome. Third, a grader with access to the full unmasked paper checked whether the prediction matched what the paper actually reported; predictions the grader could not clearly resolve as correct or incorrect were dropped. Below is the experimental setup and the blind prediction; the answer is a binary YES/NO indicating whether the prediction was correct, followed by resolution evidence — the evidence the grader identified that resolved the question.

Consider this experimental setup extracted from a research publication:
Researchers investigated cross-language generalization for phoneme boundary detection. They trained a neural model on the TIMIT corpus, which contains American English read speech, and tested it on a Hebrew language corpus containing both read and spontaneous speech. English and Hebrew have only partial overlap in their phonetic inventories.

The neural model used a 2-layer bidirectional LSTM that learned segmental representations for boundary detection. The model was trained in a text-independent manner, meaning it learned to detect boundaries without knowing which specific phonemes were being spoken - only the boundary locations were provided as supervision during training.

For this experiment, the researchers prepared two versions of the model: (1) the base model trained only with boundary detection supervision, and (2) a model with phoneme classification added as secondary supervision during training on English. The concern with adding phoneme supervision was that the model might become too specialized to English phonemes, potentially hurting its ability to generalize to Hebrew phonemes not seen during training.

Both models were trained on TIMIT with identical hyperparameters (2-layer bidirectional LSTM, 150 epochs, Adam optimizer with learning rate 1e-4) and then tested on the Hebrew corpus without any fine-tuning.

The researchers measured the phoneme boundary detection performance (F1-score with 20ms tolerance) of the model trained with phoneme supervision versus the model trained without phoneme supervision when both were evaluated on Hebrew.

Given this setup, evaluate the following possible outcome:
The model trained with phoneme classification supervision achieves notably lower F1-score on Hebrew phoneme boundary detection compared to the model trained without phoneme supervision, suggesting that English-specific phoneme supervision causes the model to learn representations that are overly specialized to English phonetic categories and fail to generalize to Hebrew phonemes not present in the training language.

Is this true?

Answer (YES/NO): NO